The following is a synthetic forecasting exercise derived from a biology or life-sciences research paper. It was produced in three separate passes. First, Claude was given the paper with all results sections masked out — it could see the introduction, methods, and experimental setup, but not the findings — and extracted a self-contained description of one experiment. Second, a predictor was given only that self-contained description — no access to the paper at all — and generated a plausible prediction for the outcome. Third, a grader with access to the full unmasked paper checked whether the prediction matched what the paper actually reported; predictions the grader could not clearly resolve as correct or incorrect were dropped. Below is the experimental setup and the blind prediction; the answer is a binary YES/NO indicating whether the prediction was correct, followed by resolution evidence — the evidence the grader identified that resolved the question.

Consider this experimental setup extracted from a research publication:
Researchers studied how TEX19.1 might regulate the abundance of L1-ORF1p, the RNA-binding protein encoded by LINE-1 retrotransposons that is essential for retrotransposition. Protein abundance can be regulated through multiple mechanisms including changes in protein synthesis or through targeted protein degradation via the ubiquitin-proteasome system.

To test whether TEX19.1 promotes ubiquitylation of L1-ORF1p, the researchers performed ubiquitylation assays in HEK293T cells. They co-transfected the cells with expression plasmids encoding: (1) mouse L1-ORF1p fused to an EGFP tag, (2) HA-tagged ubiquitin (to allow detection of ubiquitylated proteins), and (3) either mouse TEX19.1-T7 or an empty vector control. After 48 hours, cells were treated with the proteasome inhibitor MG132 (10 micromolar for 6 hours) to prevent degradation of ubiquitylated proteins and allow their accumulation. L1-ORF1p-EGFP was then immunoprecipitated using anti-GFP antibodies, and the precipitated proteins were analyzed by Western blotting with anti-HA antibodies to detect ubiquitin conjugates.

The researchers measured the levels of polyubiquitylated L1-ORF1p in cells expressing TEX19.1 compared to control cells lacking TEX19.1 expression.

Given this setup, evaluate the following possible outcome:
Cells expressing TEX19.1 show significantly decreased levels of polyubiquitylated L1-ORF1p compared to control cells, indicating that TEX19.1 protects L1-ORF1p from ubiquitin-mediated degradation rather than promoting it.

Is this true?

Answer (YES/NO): NO